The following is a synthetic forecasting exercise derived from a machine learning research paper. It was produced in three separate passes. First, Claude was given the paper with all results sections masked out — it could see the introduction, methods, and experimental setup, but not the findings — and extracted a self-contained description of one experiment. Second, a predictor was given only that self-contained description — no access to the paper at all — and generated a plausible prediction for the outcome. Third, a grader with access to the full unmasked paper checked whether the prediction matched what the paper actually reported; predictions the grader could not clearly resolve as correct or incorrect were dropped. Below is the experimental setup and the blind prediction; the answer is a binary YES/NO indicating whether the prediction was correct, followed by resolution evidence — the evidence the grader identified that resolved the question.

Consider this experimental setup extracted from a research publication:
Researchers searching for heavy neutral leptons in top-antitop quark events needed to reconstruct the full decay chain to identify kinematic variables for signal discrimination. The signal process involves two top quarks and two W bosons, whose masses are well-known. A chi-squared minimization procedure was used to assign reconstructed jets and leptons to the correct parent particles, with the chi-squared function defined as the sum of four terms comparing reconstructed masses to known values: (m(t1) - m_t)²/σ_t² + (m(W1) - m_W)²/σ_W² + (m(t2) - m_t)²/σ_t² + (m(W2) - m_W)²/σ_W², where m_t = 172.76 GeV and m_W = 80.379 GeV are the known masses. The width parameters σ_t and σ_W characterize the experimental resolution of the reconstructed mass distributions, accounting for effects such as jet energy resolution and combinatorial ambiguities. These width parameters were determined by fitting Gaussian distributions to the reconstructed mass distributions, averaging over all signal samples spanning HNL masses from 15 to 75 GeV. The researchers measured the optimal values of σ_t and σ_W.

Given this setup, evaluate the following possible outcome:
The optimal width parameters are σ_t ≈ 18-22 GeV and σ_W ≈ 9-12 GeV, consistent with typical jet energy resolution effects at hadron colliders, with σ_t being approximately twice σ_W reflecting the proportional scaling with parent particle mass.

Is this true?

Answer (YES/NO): NO